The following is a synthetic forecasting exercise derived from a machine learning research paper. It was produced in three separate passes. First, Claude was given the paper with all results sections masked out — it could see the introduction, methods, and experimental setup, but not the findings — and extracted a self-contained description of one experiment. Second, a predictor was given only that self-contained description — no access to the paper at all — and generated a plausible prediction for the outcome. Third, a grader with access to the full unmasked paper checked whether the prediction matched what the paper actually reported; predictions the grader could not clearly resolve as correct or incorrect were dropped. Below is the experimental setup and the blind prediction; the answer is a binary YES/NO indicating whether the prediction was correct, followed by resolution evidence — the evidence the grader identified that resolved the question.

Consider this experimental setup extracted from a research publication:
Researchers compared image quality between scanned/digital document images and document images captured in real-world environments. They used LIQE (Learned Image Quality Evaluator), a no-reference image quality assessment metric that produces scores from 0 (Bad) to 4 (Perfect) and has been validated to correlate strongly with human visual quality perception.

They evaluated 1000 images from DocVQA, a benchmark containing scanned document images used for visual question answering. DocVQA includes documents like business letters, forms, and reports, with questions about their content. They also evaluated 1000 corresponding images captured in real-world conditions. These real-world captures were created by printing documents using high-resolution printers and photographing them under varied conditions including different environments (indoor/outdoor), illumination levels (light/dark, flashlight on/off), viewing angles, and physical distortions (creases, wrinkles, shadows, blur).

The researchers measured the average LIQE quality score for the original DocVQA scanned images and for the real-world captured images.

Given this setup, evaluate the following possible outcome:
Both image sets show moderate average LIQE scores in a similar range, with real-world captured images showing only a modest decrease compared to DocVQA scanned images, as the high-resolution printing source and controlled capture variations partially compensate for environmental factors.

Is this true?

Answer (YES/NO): NO